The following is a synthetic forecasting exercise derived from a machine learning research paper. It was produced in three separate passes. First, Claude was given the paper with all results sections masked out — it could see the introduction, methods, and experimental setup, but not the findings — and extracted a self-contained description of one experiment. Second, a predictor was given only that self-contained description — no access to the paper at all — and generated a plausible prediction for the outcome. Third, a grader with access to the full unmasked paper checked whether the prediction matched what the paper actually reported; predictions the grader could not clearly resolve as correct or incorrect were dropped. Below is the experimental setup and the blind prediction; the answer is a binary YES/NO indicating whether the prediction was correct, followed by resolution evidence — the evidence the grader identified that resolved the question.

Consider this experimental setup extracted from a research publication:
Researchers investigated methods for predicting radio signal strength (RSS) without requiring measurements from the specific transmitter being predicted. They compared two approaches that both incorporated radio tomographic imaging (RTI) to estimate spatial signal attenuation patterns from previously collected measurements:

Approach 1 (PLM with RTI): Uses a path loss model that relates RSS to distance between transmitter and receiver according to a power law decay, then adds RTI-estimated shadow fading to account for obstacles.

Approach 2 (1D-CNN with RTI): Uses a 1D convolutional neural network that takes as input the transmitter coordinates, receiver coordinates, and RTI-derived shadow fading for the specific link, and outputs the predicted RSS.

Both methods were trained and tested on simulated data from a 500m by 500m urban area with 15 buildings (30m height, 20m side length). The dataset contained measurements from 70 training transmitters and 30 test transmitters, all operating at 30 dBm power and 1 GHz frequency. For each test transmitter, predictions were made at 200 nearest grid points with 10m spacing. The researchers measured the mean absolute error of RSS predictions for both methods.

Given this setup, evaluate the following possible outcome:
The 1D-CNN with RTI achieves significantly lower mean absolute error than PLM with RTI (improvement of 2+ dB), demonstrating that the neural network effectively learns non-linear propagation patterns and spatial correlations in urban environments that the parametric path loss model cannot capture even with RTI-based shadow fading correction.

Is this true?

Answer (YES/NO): NO